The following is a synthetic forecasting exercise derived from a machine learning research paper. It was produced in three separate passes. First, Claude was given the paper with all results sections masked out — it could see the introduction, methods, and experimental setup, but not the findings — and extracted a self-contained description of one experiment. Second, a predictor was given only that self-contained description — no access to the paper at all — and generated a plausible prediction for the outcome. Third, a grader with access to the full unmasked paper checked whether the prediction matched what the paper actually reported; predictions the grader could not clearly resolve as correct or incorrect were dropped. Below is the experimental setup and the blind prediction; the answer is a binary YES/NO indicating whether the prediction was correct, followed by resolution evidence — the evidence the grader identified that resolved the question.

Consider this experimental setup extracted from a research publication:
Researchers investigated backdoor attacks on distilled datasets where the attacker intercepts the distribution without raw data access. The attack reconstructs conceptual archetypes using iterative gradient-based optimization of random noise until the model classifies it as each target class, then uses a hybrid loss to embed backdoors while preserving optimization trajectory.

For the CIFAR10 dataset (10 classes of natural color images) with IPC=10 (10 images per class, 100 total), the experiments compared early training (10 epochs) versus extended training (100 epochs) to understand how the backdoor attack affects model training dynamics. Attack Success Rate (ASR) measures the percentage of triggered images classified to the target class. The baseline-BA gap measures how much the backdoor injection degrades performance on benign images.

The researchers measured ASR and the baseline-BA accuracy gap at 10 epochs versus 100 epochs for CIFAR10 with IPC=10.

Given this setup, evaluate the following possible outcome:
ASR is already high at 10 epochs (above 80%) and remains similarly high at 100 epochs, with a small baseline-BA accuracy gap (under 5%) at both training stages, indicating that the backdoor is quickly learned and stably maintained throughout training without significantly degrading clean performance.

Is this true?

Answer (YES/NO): NO